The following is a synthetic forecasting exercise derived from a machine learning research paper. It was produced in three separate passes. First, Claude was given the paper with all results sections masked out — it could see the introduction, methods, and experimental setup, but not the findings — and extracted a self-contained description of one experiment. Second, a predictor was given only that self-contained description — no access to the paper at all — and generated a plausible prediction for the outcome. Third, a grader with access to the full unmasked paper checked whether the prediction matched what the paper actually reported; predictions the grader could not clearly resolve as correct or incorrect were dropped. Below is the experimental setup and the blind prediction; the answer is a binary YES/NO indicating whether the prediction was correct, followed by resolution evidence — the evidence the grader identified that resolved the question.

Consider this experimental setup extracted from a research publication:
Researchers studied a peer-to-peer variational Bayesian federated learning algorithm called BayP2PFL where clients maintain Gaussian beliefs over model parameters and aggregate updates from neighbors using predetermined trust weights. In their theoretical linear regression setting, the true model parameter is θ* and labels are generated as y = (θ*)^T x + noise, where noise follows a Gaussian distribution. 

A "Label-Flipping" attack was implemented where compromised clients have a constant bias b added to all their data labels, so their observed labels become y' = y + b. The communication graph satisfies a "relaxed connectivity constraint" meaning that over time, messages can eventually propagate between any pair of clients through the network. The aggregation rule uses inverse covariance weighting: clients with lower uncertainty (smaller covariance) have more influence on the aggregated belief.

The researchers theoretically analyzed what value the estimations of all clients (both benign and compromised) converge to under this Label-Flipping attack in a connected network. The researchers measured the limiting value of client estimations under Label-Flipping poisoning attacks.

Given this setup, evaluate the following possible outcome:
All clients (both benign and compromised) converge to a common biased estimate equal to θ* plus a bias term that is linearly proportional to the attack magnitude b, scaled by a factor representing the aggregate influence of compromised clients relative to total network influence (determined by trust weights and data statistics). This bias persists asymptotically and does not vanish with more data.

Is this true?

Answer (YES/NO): YES